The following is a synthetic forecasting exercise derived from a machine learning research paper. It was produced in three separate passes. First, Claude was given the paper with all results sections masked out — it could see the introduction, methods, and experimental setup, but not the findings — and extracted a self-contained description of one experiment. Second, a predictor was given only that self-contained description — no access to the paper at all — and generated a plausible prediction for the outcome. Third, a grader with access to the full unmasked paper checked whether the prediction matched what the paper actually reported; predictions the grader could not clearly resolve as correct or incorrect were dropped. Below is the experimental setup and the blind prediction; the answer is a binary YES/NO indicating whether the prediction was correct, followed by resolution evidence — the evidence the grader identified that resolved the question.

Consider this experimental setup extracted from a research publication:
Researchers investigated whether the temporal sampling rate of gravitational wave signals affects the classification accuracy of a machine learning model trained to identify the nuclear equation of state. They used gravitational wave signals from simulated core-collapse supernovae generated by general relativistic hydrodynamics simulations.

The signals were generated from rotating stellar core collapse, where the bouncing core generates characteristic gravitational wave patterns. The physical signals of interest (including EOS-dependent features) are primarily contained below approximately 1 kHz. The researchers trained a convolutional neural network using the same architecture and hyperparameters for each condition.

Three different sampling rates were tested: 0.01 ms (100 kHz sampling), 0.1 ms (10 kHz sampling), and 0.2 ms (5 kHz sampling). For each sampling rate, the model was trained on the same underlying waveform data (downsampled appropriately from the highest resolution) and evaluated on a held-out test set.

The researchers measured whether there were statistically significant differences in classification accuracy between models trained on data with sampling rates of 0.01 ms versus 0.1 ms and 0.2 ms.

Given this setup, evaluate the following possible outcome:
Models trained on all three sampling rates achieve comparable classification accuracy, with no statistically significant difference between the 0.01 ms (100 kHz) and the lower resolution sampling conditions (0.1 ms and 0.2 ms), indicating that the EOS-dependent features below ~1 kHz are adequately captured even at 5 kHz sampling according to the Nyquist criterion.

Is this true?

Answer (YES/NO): YES